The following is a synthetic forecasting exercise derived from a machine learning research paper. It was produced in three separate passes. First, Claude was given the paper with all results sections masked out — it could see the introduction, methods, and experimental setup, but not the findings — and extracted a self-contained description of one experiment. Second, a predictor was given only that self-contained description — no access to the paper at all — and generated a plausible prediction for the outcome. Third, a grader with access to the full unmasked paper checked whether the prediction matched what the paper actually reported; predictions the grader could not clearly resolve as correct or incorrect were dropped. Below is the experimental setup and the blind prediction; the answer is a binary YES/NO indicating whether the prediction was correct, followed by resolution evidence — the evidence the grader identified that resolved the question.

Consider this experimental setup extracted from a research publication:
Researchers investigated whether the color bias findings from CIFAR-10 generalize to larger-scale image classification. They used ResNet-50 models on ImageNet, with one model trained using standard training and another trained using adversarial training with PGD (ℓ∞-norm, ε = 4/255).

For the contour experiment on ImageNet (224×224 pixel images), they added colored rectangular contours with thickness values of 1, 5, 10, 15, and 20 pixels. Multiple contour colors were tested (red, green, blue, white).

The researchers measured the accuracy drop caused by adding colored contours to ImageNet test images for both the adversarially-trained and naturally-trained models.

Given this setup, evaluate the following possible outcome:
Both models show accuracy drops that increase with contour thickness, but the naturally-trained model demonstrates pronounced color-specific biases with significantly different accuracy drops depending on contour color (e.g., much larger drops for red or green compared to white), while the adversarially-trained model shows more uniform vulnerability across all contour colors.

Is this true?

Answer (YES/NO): NO